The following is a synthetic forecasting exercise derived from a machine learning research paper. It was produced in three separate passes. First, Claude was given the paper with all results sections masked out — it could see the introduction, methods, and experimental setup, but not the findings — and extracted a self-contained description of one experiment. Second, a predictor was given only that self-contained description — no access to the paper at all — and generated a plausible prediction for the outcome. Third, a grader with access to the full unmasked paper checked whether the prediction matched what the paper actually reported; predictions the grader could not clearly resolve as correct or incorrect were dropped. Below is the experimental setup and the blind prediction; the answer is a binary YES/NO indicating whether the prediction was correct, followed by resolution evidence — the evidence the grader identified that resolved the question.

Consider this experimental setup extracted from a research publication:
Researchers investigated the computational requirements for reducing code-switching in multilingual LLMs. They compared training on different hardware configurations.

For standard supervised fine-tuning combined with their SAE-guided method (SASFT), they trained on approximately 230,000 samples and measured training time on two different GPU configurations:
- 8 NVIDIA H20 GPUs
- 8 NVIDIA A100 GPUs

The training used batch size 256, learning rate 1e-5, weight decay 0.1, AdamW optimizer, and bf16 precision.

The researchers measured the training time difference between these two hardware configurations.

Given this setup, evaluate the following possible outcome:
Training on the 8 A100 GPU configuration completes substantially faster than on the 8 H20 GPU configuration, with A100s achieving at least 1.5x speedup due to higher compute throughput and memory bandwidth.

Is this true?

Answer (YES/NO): YES